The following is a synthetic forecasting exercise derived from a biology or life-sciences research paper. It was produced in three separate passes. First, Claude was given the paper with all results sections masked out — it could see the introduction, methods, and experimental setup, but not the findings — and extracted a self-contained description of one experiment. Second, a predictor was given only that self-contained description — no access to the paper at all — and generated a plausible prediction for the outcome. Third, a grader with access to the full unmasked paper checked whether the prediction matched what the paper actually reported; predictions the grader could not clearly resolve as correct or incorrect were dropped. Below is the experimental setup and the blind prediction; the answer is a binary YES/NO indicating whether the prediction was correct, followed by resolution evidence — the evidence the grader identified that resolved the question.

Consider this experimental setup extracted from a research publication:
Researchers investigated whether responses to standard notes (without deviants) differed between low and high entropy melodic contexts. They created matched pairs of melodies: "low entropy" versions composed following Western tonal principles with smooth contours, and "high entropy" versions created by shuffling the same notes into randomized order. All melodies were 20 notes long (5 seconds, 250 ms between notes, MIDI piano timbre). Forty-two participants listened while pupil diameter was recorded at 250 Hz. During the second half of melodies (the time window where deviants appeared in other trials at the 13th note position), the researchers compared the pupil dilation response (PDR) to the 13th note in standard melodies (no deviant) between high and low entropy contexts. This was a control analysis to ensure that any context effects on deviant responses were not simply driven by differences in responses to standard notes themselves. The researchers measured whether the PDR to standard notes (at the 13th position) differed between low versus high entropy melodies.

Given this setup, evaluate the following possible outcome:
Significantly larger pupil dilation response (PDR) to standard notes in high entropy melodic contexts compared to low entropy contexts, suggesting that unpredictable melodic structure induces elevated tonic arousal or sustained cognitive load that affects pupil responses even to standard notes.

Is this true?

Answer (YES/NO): NO